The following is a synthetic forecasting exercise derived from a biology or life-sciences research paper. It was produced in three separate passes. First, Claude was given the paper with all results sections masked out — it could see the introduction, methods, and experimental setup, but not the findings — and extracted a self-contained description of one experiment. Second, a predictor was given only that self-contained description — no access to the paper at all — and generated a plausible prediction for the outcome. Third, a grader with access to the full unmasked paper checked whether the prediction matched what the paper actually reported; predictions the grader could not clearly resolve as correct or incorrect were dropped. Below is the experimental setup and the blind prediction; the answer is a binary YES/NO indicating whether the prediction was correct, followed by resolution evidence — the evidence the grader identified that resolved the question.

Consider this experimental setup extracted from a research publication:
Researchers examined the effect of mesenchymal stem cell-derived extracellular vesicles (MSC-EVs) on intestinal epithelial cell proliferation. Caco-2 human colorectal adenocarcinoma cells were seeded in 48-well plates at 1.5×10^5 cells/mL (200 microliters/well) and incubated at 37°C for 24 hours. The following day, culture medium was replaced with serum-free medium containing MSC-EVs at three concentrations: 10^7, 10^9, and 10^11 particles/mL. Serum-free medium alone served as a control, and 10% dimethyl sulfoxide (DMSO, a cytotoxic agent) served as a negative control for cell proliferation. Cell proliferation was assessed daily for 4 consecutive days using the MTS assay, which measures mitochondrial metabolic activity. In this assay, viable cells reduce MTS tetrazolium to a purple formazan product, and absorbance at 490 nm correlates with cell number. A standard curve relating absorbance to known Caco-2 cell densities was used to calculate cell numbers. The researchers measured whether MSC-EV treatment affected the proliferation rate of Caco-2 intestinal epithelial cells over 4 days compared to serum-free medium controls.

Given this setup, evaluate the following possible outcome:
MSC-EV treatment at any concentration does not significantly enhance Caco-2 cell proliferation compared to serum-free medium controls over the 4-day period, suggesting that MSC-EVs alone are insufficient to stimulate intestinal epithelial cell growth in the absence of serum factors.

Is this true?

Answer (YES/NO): NO